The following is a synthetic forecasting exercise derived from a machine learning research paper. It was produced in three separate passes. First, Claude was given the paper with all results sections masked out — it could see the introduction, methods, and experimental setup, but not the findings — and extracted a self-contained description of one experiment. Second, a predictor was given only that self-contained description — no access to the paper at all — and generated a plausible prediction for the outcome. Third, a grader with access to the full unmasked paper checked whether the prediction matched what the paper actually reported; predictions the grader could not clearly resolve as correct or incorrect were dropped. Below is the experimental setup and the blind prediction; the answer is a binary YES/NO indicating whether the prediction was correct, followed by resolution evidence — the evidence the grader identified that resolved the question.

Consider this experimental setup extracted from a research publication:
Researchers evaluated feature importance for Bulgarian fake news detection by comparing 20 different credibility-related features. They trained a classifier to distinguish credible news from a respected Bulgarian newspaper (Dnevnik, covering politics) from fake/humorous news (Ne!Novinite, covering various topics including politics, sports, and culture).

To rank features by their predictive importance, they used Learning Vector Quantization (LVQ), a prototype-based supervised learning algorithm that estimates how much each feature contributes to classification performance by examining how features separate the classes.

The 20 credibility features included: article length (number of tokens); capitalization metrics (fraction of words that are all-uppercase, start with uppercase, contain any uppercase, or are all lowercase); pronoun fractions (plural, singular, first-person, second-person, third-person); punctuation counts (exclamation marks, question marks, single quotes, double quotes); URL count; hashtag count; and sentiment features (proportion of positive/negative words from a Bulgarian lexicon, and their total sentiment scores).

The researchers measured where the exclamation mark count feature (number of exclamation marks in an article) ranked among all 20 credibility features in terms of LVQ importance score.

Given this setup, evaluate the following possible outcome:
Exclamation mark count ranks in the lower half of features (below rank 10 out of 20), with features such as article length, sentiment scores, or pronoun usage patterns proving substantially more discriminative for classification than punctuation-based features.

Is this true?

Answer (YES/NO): YES